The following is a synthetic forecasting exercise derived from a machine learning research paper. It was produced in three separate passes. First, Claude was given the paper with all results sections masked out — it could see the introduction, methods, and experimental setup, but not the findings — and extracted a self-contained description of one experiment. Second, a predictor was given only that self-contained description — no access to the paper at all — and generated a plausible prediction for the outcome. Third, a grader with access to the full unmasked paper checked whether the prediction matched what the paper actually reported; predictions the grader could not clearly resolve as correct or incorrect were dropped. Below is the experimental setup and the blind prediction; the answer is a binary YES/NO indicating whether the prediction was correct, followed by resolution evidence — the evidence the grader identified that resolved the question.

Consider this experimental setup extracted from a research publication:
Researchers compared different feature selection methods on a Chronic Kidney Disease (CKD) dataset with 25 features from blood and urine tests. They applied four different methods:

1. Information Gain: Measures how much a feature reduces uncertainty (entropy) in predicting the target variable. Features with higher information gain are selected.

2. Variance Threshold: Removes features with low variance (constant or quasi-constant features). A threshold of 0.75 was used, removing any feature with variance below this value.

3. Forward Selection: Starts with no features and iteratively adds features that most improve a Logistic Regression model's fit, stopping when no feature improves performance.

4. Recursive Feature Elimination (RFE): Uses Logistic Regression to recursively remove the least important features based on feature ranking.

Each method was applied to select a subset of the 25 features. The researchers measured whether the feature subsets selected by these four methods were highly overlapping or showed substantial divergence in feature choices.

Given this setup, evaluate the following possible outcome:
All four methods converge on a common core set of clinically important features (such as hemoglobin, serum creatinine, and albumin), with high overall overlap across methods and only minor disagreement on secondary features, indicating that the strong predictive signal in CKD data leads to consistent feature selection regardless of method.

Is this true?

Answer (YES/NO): NO